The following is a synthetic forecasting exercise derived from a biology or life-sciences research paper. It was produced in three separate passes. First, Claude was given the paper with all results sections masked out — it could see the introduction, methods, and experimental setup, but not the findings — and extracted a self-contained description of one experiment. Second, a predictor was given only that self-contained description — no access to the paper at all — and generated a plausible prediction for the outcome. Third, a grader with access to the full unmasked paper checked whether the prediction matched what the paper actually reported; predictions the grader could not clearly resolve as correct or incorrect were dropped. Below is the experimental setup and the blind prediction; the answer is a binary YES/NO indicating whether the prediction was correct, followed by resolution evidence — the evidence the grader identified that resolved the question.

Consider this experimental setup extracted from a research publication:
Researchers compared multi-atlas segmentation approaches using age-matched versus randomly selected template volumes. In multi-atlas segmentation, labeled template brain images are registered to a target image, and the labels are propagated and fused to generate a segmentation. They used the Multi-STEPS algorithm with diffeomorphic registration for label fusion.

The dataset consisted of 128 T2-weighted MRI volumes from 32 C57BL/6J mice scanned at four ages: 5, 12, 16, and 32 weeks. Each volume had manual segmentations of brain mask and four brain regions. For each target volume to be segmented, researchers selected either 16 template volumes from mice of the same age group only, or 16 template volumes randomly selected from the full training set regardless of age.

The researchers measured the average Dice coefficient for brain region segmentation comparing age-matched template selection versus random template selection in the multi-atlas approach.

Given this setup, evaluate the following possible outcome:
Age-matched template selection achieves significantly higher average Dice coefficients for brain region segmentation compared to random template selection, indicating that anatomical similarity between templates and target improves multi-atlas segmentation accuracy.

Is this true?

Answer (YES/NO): YES